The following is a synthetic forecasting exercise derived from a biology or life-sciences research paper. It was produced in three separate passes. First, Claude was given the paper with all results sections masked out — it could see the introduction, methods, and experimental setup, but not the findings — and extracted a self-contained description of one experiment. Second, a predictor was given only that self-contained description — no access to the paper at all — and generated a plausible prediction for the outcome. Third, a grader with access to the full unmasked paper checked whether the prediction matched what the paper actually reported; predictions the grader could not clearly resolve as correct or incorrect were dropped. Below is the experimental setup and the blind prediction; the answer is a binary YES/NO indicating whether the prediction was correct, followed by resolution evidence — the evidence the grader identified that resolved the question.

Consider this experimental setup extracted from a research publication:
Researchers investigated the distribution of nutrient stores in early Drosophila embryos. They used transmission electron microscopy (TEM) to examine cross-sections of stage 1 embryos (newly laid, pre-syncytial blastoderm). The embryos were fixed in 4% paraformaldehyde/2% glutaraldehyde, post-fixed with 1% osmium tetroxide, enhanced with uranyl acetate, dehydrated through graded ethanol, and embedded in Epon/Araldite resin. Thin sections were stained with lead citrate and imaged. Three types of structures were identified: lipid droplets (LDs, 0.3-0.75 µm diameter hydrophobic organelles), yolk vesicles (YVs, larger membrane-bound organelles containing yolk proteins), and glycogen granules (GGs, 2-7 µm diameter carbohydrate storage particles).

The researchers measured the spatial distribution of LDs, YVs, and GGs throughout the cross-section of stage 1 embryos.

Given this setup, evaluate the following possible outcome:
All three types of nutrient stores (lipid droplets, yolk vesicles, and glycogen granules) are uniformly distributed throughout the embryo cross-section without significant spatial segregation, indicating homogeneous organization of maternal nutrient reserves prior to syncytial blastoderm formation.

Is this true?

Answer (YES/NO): YES